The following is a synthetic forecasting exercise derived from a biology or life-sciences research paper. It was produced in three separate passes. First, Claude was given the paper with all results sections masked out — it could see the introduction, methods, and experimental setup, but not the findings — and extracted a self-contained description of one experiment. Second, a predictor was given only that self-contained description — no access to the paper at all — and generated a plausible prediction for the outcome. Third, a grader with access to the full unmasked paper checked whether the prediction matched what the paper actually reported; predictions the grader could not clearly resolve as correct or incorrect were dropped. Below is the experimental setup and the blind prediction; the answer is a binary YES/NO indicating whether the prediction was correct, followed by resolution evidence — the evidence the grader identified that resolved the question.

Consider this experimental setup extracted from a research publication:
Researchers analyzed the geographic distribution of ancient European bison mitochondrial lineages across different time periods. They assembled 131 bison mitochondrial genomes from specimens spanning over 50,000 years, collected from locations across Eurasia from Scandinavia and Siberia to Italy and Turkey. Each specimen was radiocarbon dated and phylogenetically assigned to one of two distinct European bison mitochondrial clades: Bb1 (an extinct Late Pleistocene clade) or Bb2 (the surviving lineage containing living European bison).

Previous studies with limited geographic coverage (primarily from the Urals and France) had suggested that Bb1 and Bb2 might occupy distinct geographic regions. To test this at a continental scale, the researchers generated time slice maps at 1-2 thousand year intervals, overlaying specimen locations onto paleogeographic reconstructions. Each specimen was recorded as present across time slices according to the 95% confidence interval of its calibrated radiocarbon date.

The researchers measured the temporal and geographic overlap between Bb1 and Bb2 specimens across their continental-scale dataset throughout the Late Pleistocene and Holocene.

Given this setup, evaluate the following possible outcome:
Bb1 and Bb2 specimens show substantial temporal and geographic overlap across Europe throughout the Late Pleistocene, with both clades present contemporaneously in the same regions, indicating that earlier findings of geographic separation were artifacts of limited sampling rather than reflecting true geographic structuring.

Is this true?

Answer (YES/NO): NO